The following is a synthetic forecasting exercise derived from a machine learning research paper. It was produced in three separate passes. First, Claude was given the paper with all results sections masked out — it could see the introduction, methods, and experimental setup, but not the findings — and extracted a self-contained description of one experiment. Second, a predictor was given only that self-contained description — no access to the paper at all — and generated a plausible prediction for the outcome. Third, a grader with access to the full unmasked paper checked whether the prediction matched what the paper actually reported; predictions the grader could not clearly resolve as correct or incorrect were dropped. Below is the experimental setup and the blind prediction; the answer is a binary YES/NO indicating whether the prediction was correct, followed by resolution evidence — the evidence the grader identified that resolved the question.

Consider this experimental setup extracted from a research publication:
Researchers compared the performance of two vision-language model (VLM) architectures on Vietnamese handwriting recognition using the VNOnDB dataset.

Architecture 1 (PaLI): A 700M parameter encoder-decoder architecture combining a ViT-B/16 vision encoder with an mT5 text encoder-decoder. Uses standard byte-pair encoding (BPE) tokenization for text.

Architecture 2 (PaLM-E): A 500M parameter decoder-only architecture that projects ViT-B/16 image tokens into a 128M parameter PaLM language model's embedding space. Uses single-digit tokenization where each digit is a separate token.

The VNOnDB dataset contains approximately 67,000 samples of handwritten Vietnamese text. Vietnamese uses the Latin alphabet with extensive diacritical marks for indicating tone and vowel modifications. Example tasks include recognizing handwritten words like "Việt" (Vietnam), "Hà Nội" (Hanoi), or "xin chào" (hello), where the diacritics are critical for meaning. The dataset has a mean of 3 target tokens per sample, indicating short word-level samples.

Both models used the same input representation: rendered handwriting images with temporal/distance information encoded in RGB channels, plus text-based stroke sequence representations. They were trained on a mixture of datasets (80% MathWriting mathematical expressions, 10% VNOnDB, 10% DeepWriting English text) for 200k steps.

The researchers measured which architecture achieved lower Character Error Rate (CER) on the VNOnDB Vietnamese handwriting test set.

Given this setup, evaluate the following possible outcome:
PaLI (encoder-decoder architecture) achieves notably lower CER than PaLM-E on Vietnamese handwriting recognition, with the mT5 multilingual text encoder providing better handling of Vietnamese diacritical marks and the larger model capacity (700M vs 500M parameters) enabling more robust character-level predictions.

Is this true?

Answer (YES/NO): YES